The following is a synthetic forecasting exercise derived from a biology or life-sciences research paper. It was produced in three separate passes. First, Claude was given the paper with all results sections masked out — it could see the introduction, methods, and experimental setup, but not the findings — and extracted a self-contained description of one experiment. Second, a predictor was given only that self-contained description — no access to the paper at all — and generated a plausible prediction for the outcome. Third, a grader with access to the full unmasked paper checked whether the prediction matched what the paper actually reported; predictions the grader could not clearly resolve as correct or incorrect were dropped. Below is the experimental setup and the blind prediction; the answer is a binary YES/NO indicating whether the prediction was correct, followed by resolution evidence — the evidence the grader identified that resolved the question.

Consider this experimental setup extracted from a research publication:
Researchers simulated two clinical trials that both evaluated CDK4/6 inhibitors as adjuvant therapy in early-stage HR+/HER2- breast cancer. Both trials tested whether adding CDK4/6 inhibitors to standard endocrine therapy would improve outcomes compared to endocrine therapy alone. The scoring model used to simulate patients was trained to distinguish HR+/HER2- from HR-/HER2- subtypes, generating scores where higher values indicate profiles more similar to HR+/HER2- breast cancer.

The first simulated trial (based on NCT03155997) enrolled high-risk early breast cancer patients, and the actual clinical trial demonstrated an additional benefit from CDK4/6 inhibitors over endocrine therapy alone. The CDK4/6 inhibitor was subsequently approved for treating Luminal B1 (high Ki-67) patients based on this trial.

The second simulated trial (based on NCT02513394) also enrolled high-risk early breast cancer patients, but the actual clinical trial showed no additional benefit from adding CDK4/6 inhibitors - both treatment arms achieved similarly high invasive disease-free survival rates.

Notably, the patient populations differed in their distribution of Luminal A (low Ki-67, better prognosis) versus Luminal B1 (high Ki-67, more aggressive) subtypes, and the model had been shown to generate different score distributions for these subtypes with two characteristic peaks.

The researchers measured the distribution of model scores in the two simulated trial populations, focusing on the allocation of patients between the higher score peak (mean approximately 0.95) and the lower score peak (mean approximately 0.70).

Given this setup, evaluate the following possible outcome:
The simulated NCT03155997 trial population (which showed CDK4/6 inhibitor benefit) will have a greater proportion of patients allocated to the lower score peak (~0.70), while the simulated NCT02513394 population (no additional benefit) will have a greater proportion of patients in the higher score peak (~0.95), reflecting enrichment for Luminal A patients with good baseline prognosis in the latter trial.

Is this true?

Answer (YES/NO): YES